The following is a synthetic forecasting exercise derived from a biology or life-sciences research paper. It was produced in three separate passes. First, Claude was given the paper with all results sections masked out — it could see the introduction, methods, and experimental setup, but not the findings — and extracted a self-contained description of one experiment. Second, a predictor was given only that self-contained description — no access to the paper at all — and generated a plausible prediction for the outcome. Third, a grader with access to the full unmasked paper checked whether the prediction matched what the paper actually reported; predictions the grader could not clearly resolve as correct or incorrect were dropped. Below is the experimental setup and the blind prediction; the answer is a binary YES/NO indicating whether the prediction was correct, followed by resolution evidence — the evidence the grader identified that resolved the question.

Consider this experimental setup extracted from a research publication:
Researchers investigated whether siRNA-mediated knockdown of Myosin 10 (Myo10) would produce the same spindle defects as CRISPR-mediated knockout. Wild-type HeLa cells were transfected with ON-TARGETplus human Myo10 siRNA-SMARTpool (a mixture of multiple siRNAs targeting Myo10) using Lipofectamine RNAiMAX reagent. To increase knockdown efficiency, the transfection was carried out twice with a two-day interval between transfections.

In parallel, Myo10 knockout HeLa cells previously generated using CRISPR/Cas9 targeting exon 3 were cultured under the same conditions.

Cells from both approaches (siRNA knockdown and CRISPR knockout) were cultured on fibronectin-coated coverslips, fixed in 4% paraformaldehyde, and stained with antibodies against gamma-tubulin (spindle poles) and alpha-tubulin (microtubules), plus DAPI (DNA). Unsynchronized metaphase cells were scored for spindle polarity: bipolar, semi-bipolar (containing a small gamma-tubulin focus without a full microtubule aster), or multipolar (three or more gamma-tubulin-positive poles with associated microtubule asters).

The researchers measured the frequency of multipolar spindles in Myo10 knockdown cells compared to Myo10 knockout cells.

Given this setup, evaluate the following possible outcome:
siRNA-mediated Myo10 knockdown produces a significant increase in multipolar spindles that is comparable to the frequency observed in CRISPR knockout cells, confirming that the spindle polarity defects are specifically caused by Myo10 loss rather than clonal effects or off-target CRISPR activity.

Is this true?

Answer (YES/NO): YES